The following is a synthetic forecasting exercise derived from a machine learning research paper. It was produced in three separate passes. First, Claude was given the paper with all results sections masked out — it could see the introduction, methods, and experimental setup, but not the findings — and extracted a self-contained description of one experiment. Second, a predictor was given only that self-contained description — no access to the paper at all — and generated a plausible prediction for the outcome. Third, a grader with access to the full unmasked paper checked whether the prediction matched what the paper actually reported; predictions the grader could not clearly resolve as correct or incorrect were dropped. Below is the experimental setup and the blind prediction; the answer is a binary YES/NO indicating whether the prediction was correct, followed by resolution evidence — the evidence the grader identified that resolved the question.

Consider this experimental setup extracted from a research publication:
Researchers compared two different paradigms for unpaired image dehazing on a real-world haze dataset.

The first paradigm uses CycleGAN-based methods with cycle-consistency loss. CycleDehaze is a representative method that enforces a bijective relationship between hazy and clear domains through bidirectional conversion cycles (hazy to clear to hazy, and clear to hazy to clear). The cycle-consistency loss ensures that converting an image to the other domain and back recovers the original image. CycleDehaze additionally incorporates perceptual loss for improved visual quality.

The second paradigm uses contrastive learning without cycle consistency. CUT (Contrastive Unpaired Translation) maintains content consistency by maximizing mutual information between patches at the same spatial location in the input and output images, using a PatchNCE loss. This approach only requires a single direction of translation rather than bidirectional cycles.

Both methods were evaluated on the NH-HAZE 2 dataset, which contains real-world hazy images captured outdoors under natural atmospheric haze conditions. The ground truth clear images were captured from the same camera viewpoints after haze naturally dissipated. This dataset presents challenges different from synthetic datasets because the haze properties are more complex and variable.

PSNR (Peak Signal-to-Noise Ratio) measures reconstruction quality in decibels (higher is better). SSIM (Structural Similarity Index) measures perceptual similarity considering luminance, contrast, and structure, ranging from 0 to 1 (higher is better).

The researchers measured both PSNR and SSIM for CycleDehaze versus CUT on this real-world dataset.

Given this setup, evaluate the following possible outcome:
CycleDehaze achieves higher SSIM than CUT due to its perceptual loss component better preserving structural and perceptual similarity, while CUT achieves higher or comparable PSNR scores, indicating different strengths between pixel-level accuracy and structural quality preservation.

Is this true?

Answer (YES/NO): NO